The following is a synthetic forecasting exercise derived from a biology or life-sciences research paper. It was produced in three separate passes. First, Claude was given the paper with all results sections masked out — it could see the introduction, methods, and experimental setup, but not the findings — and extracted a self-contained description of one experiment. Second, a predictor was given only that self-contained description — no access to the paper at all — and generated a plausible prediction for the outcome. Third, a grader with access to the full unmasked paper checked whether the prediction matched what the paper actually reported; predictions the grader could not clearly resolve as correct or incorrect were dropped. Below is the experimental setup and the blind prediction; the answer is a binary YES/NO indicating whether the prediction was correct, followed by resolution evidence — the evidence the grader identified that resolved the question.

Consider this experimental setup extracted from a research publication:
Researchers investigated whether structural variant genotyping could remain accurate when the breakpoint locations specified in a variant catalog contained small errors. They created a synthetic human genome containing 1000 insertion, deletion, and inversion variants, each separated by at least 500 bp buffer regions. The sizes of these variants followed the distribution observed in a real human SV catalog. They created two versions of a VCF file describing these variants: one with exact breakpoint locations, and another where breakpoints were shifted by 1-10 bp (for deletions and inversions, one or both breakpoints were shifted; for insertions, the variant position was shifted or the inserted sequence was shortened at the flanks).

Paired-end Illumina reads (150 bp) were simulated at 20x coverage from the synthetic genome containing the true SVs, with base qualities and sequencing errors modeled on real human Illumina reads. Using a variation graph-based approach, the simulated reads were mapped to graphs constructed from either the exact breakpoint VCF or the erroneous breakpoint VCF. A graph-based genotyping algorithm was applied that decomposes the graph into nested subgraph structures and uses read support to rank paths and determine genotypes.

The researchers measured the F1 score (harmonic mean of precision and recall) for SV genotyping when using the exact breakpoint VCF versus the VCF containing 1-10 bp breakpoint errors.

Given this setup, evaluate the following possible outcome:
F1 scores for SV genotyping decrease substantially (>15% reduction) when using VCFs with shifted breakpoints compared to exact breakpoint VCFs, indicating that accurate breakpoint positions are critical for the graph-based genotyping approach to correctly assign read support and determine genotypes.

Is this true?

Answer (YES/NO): NO